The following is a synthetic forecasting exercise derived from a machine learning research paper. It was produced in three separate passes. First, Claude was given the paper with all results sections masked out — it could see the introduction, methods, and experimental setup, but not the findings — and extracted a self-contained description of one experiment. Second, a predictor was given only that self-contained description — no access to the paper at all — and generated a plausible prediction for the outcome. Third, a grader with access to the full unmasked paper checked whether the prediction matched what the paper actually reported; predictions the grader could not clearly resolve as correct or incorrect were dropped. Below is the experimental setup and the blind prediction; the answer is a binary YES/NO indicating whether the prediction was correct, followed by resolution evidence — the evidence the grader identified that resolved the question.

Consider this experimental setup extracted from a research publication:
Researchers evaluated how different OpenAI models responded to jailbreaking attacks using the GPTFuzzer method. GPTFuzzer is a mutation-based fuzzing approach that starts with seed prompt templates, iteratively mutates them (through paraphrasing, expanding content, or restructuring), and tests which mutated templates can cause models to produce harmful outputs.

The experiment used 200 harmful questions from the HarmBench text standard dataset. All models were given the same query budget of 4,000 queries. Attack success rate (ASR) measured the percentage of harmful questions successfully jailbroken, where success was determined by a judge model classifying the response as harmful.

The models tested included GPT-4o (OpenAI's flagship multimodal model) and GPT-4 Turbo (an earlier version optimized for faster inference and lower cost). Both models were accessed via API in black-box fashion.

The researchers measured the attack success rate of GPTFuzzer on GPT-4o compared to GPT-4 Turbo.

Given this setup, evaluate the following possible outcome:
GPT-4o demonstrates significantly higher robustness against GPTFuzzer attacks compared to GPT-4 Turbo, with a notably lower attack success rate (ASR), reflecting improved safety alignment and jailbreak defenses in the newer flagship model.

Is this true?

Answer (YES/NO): YES